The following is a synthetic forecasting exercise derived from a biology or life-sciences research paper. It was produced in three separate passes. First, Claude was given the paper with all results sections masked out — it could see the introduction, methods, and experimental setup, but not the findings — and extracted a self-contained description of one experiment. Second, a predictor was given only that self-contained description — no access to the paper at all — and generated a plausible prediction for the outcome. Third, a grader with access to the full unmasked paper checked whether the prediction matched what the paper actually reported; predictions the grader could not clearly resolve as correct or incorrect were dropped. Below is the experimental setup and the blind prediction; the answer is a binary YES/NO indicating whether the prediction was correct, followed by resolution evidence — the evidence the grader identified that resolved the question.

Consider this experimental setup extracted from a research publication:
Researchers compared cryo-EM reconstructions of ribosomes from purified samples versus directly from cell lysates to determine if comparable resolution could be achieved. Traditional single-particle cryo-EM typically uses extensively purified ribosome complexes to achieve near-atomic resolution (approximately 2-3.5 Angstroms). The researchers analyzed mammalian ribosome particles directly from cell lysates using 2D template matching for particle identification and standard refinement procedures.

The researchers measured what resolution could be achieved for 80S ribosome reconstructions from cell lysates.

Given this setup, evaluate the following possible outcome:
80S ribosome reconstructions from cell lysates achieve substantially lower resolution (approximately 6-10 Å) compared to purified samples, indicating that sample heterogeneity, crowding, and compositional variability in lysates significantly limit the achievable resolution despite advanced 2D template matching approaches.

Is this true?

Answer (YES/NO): NO